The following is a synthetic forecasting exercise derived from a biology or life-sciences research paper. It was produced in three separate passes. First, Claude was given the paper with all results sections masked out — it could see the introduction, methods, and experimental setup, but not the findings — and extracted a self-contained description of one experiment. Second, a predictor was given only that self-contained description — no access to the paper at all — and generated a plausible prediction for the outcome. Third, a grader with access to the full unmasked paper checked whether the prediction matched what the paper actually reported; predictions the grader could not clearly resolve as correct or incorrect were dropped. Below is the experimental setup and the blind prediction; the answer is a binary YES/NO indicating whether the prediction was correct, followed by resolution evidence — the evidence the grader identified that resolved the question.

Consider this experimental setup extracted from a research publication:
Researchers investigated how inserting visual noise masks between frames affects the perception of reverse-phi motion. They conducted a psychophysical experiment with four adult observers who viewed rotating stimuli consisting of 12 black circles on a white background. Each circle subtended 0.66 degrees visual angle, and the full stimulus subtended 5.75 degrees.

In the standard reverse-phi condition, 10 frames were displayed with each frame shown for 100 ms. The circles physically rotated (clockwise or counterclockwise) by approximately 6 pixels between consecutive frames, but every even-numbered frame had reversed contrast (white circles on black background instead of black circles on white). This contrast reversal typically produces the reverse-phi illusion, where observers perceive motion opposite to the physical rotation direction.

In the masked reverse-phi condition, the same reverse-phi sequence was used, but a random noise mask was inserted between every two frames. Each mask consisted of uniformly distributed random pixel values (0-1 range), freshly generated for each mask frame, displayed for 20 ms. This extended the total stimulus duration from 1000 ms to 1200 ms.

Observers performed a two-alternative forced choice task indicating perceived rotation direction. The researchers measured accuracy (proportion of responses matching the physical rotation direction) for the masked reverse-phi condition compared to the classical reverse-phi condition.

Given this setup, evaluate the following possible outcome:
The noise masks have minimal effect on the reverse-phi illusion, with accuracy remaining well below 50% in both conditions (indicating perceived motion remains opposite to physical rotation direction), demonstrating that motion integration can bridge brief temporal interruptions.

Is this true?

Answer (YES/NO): NO